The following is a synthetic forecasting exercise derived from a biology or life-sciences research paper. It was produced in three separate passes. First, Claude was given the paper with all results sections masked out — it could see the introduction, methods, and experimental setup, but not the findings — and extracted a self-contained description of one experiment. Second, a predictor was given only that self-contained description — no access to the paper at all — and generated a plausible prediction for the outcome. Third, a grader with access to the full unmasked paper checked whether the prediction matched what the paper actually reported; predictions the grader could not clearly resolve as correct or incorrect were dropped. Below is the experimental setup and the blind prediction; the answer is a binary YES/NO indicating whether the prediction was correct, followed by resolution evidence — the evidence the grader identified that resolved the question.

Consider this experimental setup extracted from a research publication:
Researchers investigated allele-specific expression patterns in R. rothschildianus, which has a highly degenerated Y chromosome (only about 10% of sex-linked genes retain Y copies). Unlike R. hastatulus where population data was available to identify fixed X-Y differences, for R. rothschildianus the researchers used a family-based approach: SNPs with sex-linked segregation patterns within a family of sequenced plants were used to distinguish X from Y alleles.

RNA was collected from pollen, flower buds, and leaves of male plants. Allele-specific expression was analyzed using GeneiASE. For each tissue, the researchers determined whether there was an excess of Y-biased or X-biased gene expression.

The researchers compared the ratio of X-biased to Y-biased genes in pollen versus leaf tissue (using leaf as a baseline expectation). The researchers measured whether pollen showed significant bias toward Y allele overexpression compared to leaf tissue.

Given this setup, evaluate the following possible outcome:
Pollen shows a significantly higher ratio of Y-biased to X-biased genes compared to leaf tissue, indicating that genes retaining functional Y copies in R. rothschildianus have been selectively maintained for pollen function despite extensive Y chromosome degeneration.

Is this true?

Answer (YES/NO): YES